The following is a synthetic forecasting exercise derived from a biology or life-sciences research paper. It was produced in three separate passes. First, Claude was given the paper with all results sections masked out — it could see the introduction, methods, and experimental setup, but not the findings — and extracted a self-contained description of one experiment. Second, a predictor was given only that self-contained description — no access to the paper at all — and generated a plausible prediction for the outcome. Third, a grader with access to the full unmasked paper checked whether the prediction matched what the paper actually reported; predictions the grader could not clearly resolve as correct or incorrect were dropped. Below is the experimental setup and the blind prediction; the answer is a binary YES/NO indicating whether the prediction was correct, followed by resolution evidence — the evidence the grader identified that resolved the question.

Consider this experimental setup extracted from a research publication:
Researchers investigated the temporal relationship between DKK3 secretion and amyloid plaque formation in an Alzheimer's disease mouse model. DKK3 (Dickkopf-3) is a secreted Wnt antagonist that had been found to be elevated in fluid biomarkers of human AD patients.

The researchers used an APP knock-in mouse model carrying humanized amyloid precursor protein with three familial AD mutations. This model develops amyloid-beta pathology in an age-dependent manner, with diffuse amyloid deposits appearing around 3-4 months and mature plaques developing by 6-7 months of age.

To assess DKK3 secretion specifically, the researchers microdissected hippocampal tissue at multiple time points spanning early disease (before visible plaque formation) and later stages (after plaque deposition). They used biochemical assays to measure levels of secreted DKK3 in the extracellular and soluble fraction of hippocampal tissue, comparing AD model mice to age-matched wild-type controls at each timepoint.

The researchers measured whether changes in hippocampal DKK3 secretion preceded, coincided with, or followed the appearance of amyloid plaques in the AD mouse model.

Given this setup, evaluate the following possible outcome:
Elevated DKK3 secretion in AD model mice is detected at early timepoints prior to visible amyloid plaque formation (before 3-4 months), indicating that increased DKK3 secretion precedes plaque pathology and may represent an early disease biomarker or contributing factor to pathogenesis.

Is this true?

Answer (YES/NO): YES